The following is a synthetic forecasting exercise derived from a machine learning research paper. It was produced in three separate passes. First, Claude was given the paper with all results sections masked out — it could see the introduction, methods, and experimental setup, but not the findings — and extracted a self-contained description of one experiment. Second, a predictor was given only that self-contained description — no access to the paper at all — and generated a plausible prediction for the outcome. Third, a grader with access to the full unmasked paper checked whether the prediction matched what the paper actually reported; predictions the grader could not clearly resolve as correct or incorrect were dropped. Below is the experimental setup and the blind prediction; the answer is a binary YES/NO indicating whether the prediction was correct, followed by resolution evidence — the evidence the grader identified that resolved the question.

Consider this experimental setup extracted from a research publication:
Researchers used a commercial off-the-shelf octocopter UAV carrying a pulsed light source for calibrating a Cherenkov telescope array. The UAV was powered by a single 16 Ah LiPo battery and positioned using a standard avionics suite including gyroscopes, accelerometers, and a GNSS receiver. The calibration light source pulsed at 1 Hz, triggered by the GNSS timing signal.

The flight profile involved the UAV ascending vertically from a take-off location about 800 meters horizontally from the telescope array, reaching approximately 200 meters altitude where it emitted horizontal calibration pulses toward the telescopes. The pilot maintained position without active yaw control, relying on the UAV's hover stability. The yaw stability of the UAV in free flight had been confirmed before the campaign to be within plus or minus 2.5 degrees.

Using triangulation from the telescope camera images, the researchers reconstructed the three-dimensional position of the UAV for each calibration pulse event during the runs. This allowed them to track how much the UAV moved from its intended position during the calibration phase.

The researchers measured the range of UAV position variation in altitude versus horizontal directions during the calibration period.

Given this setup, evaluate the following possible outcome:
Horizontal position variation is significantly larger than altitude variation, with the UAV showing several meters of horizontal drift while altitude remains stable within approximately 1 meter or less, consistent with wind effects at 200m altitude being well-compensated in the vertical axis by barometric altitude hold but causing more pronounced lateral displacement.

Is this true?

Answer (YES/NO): NO